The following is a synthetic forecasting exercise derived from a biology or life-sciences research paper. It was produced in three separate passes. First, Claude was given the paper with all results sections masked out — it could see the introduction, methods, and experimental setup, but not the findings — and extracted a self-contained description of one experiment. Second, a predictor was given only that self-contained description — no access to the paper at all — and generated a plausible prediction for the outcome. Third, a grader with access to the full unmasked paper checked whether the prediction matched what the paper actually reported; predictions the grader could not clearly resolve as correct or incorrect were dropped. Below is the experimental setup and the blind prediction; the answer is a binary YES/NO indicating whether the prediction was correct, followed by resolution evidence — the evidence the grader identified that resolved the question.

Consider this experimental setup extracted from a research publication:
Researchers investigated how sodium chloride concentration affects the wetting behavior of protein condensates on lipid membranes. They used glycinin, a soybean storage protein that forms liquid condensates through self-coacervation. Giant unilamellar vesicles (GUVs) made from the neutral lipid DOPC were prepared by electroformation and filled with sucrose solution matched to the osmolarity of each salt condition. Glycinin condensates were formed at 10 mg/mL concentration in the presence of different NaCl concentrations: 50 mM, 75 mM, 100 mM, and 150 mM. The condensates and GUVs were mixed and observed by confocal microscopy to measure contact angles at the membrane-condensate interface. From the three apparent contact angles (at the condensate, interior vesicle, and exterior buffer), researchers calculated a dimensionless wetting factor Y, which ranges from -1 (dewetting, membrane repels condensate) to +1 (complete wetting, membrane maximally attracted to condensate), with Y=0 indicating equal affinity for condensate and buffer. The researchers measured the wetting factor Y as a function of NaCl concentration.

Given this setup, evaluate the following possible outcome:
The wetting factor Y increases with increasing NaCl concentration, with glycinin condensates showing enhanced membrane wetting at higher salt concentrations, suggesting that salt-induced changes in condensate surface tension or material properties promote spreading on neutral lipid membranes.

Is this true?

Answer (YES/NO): YES